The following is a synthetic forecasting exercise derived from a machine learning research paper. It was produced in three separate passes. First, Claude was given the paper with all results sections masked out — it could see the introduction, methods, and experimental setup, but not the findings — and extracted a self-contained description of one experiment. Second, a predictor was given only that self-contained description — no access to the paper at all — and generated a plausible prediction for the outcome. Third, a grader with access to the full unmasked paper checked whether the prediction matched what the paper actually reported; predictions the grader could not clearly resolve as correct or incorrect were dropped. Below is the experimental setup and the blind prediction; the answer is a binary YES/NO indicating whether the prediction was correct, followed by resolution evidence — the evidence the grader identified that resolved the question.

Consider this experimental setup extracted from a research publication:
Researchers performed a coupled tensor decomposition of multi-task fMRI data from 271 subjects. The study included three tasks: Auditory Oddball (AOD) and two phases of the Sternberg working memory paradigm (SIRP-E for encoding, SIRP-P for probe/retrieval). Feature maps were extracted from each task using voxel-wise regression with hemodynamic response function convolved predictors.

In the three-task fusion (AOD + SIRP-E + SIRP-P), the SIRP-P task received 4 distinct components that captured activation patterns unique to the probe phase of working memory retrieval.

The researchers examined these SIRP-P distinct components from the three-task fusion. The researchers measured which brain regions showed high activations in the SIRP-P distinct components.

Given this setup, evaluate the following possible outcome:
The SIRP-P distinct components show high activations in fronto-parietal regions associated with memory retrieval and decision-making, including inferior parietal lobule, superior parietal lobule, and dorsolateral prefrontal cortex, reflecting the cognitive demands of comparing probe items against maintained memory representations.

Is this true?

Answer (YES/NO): NO